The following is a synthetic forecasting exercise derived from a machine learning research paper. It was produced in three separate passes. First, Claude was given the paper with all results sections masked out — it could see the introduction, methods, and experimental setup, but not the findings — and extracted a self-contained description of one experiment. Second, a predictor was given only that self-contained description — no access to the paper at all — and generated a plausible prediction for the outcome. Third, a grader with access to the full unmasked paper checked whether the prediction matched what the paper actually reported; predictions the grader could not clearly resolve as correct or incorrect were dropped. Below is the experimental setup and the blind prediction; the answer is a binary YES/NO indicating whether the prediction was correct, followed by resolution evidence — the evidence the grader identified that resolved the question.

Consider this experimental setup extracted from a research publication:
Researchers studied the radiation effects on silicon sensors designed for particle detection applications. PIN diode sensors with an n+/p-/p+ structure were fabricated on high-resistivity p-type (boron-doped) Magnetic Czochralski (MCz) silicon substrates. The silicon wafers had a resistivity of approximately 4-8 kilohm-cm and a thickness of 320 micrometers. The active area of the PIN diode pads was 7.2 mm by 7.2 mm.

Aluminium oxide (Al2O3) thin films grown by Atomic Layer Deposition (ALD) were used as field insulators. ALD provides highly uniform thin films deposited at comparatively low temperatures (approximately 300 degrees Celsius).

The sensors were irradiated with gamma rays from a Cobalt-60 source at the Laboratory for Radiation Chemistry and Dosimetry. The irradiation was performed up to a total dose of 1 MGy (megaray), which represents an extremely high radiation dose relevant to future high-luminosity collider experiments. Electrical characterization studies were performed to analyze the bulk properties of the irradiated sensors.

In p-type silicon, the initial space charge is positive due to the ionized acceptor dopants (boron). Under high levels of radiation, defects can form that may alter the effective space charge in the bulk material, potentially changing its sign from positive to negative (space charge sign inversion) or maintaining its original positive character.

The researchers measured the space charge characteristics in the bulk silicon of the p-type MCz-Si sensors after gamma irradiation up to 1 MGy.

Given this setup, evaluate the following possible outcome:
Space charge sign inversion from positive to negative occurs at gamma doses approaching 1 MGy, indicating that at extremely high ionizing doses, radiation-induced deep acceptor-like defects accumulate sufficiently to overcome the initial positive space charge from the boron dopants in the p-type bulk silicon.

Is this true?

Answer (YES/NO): YES